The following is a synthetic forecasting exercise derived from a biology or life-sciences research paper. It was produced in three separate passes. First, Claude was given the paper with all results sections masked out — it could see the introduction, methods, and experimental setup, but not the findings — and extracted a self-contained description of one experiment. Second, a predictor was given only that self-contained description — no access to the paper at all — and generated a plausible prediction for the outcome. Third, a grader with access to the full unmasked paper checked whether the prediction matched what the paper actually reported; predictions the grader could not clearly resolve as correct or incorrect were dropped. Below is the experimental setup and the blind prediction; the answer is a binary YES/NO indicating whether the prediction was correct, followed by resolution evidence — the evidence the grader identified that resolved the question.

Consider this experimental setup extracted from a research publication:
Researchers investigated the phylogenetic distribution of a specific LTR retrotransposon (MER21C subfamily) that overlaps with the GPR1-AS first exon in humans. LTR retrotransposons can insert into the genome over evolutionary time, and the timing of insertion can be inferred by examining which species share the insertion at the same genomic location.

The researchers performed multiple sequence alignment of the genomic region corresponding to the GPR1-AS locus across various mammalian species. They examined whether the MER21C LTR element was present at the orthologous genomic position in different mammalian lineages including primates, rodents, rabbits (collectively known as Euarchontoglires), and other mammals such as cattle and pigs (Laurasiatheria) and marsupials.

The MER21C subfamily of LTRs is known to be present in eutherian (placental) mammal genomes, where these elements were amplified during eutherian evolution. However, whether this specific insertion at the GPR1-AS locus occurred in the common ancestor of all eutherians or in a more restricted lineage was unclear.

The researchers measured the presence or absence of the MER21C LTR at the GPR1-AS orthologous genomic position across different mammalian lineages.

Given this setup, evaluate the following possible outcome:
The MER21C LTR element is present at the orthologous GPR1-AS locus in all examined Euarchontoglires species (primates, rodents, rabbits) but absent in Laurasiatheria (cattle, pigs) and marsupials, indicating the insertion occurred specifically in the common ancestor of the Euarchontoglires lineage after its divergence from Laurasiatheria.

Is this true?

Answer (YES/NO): NO